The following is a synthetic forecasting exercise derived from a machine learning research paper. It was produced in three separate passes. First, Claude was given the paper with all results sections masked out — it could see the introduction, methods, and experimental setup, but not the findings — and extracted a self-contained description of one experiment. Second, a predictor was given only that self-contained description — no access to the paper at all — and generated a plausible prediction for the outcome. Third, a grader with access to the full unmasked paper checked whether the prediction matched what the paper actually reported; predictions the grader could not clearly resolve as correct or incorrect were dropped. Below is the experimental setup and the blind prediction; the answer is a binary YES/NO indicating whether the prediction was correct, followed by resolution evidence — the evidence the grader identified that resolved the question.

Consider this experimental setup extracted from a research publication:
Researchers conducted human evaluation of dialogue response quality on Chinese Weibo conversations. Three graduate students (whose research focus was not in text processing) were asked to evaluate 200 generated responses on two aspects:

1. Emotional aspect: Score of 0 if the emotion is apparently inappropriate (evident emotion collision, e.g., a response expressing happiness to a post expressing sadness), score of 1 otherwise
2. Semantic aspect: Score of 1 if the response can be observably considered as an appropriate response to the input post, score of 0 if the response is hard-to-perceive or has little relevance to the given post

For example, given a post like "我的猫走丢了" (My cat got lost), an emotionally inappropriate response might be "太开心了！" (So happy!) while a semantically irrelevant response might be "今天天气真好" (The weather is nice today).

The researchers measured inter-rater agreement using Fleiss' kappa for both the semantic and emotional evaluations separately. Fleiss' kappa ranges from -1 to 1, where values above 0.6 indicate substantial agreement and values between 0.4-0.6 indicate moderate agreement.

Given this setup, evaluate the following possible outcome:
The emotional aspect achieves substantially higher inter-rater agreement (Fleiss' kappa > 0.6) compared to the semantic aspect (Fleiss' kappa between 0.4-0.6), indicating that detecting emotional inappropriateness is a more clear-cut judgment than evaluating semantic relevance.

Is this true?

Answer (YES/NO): YES